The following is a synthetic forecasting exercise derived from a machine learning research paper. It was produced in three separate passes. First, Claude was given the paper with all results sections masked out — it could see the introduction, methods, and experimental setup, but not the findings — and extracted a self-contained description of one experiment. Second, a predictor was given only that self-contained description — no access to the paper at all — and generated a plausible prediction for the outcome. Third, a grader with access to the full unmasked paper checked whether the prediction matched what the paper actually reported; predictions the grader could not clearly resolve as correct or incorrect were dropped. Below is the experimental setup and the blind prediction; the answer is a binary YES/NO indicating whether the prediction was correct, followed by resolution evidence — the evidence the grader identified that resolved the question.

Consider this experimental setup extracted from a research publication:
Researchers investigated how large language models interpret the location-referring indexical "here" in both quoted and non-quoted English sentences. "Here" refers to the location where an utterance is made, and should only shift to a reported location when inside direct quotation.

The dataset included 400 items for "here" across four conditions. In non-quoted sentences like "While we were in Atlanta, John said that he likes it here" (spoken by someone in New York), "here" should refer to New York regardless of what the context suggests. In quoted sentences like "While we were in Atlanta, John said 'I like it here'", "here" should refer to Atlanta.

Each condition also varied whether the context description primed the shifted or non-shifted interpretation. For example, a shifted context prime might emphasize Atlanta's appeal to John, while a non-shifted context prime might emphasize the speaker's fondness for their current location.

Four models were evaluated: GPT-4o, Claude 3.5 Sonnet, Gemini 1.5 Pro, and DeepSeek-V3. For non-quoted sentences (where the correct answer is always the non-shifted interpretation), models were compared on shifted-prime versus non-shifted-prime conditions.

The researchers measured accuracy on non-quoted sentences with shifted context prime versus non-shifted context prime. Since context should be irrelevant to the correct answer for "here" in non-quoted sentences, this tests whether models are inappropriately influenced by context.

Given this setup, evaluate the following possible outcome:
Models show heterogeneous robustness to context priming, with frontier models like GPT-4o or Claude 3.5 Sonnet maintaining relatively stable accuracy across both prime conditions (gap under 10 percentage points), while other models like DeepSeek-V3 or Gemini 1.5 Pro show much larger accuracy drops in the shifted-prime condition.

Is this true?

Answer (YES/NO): NO